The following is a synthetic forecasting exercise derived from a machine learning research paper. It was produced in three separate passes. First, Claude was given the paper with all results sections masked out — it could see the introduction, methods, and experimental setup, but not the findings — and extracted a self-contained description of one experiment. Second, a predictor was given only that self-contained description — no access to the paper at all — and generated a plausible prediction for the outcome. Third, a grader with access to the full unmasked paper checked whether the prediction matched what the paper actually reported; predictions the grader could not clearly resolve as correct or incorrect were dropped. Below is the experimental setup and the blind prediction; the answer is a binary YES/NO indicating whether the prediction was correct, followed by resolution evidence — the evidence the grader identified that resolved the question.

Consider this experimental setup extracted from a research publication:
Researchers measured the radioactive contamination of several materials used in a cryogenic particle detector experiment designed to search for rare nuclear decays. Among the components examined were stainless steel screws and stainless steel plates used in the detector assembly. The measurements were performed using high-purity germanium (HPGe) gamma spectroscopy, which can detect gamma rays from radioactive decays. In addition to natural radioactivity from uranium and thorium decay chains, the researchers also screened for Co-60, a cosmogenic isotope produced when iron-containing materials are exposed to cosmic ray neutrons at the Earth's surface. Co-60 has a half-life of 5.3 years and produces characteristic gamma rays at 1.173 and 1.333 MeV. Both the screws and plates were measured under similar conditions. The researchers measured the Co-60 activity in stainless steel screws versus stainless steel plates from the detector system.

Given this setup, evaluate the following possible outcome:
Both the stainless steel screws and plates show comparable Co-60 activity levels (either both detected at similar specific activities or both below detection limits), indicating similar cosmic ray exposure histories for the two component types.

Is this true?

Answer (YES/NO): NO